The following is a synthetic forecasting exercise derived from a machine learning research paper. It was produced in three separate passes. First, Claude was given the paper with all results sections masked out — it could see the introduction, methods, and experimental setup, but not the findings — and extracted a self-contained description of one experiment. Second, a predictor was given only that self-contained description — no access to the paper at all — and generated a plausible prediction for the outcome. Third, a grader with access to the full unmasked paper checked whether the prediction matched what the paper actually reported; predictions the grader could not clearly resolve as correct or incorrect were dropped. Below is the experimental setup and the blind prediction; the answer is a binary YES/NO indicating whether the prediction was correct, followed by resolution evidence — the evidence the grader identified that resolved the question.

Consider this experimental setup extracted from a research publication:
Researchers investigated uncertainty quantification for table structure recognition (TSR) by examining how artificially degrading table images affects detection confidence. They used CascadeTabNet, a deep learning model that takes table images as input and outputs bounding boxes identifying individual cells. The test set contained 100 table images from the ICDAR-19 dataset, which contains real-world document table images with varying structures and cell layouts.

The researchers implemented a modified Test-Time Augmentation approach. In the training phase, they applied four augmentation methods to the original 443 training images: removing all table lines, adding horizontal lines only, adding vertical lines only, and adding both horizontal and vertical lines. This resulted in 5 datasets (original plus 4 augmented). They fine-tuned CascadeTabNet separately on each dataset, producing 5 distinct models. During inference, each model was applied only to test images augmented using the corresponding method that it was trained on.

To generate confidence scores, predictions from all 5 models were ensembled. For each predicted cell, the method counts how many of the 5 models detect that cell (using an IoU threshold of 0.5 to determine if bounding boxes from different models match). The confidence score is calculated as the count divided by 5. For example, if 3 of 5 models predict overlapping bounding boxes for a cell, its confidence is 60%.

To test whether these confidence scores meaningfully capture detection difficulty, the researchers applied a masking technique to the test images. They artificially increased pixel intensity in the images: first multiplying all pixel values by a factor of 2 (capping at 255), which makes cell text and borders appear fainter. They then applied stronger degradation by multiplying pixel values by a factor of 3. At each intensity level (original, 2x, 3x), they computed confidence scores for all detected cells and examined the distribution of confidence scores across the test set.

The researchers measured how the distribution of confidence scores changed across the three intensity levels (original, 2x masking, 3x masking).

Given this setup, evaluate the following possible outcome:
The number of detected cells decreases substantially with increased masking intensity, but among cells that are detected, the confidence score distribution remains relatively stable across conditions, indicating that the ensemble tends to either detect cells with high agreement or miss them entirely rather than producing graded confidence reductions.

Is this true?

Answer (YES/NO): NO